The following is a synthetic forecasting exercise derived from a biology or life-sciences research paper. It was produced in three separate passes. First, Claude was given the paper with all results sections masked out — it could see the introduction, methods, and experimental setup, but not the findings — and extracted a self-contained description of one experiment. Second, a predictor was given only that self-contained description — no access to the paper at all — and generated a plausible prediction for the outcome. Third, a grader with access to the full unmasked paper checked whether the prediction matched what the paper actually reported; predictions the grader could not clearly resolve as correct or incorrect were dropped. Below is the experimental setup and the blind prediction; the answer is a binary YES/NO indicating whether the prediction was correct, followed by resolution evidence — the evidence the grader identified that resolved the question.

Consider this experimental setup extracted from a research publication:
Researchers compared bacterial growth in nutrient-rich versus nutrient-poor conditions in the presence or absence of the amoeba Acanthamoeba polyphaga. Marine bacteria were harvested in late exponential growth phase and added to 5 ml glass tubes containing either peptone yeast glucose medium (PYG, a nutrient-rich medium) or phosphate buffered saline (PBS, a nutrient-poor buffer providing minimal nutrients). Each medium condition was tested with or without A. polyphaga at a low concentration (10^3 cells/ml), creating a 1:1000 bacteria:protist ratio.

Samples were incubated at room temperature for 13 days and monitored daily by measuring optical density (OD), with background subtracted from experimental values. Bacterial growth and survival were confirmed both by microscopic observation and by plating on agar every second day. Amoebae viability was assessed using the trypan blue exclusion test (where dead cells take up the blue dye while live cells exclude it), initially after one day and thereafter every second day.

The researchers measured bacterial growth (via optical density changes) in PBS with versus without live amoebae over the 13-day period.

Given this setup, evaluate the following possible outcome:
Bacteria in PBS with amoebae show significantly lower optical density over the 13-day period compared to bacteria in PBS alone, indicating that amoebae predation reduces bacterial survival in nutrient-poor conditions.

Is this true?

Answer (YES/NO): NO